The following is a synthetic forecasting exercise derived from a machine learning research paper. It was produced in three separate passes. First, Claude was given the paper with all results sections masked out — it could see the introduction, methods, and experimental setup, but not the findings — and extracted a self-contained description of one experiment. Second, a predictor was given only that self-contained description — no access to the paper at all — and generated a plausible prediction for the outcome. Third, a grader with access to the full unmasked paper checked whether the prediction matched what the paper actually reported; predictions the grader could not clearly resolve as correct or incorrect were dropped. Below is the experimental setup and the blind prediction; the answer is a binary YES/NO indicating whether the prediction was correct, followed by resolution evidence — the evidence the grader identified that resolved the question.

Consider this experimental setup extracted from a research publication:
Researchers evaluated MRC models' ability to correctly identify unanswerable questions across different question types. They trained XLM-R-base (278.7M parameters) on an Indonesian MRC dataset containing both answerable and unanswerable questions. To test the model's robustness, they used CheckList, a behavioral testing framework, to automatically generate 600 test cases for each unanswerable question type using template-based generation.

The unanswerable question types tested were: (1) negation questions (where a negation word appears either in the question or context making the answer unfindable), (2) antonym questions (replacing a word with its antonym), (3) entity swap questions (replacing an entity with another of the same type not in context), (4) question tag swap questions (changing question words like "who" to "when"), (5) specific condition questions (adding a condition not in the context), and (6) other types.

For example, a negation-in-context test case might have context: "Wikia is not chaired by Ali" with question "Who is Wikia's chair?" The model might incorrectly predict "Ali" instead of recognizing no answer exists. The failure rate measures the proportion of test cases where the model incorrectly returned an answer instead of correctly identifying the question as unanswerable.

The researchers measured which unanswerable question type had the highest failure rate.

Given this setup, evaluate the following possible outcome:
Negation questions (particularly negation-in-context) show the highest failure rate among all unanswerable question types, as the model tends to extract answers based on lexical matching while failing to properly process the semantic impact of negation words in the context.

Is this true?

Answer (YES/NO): YES